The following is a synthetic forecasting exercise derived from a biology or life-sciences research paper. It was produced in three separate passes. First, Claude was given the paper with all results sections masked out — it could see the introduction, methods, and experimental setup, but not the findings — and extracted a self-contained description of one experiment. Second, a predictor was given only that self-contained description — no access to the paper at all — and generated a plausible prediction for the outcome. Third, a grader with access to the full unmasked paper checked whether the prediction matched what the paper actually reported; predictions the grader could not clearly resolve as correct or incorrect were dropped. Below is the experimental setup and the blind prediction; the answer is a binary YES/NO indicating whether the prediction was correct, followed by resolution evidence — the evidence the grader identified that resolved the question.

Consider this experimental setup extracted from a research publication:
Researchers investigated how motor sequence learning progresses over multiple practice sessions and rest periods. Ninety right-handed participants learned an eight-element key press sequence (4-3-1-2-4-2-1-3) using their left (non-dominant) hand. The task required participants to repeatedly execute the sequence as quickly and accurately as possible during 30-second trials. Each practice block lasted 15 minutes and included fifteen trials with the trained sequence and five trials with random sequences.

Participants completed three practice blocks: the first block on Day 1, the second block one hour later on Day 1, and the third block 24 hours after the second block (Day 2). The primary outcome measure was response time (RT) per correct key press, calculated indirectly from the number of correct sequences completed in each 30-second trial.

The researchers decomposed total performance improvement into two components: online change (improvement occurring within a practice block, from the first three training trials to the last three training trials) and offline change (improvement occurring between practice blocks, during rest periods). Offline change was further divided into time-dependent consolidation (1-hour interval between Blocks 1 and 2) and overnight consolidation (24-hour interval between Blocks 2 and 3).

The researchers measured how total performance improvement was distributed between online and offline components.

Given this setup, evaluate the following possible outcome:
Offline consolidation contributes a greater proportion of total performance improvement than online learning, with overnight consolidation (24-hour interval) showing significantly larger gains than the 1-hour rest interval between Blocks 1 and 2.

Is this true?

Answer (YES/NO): NO